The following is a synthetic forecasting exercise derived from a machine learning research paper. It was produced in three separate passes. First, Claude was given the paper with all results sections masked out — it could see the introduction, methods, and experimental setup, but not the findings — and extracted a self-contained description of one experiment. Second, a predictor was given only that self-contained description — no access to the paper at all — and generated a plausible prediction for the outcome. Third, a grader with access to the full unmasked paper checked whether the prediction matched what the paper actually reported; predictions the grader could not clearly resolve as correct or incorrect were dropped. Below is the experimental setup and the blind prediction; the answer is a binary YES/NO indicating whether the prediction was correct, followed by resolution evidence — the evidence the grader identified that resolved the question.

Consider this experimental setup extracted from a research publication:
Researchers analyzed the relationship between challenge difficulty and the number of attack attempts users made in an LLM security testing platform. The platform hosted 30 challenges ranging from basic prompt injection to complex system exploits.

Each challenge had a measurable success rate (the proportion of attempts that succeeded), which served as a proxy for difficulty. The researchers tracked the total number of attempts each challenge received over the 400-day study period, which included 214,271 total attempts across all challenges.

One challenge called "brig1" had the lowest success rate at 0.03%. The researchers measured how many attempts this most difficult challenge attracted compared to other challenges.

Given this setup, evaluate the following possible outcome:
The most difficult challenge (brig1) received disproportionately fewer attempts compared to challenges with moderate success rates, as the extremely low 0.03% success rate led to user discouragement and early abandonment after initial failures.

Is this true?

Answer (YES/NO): NO